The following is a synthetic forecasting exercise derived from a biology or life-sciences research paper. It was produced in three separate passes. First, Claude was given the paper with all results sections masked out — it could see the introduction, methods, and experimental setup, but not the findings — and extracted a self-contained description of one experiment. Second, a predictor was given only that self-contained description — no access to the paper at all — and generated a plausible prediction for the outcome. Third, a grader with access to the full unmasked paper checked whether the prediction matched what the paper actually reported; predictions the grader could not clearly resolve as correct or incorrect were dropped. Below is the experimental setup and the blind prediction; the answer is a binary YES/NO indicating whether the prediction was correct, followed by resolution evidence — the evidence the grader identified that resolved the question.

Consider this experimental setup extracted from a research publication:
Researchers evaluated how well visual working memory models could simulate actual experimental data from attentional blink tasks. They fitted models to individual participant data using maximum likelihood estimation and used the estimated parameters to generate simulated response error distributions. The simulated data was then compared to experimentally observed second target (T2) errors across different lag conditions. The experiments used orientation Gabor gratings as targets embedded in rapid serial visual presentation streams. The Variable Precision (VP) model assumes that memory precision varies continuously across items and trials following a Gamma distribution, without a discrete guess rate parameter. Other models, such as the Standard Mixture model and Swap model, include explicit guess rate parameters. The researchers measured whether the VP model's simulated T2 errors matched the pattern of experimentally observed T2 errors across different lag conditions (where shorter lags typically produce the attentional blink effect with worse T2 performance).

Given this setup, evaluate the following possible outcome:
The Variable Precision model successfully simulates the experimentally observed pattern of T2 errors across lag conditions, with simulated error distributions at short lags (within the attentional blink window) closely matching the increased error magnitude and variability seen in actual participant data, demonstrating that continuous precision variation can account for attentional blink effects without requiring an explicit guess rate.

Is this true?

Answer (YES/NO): NO